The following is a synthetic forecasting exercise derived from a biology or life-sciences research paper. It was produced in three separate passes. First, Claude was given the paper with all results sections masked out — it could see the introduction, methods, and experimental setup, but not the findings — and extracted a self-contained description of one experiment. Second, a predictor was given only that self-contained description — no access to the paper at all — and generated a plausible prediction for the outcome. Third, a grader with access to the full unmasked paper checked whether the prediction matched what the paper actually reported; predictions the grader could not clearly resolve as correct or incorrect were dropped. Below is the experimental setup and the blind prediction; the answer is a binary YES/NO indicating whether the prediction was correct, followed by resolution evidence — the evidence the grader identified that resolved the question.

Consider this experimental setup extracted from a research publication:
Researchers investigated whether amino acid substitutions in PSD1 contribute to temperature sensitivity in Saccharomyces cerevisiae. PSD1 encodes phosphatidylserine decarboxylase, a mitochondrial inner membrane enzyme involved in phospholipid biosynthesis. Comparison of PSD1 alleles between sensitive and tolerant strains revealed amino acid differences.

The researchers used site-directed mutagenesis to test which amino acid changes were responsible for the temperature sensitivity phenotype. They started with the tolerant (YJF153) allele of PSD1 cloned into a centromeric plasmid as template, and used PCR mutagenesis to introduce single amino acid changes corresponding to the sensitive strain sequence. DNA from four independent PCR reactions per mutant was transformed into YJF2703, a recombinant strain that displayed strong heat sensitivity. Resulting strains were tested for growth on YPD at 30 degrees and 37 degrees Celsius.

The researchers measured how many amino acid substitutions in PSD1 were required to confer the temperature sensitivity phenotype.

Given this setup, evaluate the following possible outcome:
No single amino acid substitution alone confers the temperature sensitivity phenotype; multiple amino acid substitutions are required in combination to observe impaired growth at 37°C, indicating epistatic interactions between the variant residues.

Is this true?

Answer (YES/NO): NO